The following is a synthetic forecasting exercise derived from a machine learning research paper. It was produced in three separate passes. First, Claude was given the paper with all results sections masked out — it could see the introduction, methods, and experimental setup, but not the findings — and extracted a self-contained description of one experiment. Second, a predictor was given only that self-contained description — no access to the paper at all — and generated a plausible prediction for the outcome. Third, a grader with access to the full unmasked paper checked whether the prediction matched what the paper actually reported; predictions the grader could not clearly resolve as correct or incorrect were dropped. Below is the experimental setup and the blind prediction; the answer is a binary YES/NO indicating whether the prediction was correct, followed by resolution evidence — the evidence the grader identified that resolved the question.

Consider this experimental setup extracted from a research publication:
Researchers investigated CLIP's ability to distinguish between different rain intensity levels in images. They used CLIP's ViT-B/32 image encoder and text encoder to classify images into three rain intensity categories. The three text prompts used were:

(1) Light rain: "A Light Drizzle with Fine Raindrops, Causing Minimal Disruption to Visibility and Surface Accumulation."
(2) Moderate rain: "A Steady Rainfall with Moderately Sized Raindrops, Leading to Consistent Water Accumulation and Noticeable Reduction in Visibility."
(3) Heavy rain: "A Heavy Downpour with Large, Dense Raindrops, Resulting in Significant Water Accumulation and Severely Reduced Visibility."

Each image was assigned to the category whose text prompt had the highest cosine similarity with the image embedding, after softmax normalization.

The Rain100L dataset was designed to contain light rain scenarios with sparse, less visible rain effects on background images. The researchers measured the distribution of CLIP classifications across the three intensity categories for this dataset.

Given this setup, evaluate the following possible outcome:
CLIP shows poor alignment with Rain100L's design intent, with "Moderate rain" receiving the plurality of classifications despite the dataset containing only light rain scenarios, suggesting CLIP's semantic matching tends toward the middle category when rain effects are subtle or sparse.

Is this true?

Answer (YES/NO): NO